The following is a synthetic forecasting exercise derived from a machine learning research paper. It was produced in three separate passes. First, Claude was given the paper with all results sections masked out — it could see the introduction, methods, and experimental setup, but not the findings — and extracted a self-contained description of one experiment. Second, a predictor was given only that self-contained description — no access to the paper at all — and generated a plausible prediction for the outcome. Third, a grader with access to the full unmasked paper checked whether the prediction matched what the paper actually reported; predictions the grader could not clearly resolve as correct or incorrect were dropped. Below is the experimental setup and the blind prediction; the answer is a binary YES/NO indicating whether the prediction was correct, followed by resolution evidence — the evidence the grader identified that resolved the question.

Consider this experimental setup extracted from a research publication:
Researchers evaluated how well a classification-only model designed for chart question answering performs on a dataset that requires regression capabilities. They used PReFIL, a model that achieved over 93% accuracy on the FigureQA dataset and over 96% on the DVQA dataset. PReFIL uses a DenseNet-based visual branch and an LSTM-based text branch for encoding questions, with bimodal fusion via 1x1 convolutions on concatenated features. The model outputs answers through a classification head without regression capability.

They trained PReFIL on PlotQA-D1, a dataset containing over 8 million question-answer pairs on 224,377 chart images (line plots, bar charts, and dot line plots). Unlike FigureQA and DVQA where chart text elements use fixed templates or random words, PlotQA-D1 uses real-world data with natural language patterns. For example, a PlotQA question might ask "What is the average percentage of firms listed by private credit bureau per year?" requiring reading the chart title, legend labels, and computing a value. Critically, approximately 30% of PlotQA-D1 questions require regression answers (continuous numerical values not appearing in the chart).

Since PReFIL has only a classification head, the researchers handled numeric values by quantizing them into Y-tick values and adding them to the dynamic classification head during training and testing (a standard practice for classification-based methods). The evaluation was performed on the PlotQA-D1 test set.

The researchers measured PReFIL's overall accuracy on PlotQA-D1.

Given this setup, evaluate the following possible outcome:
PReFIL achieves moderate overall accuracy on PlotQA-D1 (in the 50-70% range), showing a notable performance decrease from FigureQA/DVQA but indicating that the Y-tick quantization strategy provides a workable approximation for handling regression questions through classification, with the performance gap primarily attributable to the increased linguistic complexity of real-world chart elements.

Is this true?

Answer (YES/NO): NO